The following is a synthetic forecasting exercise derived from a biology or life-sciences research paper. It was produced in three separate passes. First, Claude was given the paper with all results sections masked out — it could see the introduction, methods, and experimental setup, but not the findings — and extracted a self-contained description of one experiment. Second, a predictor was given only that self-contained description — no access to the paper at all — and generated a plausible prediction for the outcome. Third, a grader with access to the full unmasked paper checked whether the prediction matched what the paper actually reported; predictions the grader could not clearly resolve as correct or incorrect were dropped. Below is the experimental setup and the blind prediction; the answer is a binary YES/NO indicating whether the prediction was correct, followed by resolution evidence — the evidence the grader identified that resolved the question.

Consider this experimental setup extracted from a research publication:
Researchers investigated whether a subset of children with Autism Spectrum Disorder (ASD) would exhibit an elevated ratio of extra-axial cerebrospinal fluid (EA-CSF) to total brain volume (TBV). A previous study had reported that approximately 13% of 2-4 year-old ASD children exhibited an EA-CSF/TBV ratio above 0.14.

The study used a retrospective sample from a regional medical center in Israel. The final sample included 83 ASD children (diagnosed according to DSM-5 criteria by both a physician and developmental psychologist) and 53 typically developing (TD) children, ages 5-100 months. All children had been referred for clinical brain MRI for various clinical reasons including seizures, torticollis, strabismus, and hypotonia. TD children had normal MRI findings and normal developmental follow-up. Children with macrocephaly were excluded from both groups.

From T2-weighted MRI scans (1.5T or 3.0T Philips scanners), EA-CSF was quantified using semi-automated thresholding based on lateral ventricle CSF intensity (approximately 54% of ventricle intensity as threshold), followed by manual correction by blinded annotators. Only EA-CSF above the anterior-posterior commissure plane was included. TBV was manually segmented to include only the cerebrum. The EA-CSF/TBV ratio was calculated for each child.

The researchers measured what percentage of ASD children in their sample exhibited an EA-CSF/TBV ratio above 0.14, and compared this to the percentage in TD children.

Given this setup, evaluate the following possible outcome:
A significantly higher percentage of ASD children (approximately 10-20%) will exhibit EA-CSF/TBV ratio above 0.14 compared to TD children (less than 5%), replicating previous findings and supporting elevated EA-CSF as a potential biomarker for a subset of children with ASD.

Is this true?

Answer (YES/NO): YES